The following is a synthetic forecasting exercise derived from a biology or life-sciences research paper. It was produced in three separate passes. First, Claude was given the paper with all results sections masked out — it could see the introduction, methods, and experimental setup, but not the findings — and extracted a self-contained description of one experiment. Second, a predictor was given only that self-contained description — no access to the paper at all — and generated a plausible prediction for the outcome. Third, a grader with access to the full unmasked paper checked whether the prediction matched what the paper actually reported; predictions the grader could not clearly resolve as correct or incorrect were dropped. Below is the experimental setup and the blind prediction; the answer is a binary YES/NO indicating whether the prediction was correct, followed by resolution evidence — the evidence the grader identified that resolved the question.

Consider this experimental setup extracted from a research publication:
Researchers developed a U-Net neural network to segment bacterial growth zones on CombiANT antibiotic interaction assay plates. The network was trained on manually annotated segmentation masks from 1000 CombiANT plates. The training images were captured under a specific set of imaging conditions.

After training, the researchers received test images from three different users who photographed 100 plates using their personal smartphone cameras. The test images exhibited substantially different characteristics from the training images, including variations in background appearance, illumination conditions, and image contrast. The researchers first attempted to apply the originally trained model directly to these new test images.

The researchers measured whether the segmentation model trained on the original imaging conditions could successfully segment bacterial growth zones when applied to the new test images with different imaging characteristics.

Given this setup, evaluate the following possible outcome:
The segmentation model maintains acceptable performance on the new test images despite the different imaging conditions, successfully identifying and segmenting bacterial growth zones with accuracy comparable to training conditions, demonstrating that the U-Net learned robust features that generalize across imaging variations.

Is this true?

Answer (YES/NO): NO